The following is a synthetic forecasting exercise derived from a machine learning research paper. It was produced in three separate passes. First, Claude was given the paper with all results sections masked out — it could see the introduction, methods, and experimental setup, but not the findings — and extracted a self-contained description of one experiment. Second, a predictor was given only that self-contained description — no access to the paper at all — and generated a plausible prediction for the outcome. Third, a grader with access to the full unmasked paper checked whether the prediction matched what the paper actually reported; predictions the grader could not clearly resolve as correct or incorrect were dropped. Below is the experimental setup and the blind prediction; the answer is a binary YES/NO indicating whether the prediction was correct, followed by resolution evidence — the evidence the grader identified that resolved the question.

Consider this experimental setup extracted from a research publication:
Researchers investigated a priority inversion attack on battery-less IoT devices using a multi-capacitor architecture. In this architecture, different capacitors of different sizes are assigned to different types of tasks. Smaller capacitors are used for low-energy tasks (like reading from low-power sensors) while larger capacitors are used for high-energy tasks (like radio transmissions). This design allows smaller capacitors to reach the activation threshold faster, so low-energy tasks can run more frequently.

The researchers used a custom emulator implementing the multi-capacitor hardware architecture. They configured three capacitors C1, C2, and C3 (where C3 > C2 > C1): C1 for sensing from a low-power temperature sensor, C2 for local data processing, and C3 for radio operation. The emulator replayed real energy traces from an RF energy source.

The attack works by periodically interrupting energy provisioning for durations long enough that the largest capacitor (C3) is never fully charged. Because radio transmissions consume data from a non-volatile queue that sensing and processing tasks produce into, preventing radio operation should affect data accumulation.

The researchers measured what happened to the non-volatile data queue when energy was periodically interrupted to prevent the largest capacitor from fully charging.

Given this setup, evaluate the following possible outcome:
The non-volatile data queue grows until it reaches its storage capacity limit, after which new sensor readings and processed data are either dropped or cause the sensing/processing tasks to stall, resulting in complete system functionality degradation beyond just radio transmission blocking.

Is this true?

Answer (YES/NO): NO